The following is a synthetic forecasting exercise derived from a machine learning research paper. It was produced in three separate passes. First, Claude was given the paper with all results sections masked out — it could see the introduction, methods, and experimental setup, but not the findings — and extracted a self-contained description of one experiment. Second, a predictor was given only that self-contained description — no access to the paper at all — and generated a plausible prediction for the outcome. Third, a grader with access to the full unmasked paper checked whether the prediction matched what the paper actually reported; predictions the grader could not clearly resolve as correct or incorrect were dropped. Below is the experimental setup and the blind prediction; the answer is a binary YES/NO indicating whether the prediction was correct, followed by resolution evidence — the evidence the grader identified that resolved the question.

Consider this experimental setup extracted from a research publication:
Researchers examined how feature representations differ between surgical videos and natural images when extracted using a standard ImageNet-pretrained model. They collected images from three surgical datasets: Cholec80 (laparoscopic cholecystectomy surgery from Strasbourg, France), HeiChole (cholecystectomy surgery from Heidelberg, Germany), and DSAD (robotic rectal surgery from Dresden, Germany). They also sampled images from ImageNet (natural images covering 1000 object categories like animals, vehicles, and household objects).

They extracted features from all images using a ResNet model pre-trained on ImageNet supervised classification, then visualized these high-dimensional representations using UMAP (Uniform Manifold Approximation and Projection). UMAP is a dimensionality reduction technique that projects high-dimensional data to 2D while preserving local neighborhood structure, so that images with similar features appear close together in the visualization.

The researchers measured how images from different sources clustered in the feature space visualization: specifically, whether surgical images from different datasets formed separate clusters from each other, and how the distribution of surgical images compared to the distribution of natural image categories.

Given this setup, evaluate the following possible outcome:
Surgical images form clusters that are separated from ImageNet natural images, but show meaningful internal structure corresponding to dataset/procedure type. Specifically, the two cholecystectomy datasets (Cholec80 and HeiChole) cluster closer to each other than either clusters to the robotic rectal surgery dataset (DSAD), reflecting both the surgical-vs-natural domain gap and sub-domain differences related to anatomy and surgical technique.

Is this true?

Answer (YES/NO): NO